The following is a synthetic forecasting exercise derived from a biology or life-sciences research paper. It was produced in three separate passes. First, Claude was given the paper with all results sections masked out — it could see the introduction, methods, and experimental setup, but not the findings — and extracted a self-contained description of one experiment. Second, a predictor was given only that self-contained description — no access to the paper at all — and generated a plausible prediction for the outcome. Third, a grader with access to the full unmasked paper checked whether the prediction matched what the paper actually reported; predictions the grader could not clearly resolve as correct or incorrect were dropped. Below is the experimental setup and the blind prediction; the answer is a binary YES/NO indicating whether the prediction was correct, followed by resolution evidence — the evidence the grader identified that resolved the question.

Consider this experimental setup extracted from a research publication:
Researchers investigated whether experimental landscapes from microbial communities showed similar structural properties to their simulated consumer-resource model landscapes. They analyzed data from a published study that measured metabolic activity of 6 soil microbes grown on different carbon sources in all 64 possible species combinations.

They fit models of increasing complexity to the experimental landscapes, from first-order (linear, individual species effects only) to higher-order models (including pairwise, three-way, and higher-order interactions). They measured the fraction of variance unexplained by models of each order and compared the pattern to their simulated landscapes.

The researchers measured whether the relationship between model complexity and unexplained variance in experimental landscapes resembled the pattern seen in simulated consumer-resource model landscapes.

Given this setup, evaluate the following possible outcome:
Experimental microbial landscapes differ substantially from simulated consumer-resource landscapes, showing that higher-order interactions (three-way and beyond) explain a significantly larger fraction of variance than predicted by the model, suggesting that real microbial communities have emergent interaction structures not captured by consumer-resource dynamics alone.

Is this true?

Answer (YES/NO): NO